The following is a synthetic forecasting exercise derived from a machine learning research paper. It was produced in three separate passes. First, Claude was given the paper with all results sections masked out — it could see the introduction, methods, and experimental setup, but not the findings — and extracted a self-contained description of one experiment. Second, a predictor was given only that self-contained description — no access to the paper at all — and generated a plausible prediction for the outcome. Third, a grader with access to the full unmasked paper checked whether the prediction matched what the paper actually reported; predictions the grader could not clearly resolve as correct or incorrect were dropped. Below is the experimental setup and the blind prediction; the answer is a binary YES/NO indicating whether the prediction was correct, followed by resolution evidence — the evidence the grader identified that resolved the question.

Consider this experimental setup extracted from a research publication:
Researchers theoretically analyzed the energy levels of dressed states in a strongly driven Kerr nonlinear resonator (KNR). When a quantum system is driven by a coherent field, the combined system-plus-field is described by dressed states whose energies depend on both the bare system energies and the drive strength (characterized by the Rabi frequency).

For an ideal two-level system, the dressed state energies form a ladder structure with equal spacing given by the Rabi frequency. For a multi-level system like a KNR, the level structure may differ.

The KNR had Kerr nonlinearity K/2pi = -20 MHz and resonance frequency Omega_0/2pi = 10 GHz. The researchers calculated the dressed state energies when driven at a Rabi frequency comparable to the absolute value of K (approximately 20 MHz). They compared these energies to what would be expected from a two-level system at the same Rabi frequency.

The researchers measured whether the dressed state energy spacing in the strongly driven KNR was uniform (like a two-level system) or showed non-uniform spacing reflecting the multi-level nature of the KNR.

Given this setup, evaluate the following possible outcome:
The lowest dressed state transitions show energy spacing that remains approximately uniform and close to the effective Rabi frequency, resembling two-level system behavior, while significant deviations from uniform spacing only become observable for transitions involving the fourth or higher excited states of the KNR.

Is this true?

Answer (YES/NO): NO